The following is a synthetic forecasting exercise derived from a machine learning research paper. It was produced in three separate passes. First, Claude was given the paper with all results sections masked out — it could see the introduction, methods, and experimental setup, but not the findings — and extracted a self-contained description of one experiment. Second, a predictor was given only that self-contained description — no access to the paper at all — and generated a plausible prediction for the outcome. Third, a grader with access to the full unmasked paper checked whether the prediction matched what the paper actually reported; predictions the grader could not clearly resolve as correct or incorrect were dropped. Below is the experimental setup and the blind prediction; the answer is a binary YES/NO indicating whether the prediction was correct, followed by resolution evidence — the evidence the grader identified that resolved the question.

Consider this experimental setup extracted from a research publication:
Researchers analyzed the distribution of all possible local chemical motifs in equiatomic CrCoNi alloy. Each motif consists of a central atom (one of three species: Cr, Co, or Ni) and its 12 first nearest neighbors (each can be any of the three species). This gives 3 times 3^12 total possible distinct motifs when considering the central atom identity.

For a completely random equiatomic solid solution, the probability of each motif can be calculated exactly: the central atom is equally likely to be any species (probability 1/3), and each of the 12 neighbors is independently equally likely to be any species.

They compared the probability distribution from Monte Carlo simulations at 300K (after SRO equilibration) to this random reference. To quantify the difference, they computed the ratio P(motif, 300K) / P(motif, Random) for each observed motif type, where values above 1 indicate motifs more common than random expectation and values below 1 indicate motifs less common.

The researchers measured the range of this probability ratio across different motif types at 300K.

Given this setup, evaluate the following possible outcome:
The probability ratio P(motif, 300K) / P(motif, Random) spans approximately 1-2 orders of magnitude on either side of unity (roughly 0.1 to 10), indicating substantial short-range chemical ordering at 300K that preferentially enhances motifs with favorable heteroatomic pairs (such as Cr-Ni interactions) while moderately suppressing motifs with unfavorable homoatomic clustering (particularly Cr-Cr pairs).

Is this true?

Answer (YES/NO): NO